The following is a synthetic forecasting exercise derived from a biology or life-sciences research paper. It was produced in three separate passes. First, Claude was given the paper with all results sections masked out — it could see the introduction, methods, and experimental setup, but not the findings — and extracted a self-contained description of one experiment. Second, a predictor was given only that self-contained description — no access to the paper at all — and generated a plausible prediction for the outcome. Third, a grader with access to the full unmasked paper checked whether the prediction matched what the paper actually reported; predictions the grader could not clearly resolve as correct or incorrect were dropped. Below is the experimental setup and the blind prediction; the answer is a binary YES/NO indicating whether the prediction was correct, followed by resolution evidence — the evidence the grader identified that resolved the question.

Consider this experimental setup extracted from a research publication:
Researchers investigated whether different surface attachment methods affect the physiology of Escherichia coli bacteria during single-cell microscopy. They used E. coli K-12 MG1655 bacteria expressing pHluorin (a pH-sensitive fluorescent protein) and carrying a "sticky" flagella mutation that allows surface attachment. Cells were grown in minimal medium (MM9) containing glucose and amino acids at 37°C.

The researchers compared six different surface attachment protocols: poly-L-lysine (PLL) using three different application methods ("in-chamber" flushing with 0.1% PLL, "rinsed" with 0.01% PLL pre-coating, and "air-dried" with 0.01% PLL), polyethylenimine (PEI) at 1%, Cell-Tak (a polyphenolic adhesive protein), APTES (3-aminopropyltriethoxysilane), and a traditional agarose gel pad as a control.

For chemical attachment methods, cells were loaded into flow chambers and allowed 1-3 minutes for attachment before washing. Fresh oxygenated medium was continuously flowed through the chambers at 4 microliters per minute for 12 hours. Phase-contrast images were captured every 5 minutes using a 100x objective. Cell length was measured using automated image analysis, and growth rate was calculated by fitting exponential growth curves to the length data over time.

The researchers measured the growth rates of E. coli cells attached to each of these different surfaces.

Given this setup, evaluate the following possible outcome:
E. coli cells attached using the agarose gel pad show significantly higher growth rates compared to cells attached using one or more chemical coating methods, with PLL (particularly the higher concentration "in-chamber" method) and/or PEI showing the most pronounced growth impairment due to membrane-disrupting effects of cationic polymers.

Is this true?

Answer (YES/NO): NO